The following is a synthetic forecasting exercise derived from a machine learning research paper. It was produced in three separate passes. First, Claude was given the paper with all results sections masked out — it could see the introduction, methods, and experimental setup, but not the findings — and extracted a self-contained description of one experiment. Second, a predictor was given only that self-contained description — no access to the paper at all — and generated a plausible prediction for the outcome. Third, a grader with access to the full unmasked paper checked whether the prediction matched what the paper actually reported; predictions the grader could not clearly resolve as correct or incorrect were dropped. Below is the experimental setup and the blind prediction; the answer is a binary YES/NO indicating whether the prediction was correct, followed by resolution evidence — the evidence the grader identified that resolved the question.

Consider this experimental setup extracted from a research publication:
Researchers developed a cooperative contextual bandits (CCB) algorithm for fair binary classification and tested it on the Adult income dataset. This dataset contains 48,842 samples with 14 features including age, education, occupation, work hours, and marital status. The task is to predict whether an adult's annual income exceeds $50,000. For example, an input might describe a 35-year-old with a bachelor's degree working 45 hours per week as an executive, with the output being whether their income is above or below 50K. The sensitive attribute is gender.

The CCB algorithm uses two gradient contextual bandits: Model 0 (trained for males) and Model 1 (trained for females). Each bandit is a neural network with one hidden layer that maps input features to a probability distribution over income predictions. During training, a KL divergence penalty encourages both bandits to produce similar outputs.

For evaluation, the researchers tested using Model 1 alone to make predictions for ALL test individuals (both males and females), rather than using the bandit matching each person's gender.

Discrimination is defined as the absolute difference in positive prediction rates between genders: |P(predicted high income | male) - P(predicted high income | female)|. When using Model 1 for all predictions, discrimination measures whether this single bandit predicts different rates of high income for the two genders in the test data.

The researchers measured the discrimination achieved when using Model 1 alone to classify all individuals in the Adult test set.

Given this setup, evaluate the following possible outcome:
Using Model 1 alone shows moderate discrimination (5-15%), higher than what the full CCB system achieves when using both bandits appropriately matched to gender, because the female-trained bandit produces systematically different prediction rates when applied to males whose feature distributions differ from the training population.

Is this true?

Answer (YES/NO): NO